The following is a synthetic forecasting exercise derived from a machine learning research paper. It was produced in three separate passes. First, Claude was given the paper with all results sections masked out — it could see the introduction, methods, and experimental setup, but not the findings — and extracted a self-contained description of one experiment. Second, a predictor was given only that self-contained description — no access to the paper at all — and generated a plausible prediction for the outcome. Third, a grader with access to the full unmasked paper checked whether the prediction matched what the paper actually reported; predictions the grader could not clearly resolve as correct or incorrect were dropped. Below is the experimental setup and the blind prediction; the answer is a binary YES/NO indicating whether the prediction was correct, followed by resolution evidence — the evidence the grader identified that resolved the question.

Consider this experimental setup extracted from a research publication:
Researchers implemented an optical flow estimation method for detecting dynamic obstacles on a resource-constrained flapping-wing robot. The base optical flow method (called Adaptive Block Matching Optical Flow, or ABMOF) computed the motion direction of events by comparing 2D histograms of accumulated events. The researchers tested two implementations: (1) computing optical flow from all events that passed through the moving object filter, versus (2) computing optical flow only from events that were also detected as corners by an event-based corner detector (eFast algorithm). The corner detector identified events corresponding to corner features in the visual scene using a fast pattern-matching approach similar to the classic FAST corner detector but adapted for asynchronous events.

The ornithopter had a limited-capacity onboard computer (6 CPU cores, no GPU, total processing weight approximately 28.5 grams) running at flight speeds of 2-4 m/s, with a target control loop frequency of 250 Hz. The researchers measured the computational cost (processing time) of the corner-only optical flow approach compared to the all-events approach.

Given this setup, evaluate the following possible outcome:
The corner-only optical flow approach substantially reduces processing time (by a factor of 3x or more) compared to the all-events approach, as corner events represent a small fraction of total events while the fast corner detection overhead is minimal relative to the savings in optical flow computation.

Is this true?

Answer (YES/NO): NO